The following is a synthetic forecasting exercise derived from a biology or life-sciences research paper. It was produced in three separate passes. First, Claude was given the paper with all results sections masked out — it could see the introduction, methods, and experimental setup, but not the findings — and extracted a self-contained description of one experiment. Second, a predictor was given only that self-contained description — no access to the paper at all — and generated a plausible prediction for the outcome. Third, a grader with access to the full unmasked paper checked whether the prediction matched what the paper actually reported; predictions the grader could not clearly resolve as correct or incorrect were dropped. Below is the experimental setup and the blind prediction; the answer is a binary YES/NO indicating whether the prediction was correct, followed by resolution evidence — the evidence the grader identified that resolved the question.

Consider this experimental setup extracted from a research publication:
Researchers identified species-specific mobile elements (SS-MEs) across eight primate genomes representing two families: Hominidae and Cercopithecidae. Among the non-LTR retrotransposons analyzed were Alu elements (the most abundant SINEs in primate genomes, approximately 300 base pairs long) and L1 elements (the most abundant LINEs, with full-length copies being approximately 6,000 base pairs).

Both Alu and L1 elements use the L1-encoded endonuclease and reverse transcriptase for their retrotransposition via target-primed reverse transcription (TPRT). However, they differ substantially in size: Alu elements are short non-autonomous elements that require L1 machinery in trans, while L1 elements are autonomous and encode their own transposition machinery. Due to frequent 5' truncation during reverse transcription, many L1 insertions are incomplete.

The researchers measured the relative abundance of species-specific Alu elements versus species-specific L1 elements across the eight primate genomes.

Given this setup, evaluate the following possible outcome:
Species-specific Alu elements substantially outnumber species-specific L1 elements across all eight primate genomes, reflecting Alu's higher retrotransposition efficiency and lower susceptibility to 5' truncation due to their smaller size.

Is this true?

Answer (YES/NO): NO